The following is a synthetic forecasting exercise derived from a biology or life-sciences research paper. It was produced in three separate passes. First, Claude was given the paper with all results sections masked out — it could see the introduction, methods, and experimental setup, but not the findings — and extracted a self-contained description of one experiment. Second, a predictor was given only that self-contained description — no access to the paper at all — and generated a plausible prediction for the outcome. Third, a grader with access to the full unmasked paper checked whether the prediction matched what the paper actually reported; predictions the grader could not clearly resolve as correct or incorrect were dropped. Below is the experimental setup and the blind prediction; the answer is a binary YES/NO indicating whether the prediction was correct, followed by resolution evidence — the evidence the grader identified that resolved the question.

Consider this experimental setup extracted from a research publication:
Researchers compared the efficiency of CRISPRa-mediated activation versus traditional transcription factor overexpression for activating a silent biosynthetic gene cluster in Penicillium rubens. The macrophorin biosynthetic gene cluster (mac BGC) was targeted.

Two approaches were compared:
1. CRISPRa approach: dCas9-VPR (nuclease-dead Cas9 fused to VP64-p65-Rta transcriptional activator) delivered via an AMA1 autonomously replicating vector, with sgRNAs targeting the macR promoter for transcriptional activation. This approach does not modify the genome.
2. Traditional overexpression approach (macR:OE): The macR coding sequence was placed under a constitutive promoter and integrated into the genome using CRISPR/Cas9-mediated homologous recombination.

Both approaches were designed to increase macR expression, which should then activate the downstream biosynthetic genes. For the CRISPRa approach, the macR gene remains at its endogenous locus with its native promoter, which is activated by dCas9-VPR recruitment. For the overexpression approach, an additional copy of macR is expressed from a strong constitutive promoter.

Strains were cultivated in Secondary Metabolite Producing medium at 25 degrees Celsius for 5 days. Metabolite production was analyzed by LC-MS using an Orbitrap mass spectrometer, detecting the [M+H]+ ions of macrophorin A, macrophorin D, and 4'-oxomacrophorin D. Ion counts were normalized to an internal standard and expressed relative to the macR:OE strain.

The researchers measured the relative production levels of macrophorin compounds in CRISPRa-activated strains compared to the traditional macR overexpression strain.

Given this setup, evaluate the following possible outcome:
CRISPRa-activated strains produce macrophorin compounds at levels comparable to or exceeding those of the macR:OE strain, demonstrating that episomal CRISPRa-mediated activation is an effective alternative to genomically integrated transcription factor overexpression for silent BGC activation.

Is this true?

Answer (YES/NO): NO